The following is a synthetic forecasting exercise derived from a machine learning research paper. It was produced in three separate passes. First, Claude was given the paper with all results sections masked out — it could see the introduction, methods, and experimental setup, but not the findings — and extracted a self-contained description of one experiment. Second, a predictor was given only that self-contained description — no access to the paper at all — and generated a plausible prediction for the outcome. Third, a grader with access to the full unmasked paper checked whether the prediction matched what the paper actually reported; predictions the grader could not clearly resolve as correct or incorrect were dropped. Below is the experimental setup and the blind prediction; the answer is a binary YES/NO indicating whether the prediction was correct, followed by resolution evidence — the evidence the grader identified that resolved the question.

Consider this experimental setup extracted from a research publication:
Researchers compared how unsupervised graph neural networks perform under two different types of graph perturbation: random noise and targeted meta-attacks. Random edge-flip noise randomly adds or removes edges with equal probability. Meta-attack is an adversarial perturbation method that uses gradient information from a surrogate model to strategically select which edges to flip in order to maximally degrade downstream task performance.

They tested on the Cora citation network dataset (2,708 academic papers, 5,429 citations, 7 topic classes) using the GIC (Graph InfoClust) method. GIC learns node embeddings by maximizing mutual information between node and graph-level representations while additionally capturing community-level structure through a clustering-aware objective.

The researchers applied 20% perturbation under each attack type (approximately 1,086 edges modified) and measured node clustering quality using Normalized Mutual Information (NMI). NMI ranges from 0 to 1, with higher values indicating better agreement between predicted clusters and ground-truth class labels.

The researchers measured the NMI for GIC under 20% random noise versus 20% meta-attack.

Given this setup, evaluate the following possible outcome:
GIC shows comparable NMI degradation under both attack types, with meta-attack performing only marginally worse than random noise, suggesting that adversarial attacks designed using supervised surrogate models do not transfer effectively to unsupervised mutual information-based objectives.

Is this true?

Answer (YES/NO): NO